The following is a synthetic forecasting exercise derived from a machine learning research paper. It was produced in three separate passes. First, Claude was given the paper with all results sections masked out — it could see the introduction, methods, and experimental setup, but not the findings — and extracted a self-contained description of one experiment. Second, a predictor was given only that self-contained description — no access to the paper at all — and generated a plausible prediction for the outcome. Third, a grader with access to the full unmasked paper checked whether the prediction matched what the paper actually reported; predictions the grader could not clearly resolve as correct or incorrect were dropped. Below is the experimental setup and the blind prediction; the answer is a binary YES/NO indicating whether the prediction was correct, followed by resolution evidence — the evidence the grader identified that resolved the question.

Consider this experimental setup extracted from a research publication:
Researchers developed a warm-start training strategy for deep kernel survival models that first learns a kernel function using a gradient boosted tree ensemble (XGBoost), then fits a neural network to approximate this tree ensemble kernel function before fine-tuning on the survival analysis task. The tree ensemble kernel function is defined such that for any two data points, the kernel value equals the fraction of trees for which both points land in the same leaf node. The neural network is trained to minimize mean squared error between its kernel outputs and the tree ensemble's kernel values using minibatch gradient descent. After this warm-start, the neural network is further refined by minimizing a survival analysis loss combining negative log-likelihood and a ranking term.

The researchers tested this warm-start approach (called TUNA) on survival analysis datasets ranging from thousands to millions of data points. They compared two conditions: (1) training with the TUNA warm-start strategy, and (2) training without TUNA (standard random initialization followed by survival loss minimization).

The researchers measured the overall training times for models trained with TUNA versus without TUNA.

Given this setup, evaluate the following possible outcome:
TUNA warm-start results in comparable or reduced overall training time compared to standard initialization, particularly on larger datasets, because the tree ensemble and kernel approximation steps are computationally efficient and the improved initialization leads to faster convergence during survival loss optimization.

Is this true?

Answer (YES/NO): YES